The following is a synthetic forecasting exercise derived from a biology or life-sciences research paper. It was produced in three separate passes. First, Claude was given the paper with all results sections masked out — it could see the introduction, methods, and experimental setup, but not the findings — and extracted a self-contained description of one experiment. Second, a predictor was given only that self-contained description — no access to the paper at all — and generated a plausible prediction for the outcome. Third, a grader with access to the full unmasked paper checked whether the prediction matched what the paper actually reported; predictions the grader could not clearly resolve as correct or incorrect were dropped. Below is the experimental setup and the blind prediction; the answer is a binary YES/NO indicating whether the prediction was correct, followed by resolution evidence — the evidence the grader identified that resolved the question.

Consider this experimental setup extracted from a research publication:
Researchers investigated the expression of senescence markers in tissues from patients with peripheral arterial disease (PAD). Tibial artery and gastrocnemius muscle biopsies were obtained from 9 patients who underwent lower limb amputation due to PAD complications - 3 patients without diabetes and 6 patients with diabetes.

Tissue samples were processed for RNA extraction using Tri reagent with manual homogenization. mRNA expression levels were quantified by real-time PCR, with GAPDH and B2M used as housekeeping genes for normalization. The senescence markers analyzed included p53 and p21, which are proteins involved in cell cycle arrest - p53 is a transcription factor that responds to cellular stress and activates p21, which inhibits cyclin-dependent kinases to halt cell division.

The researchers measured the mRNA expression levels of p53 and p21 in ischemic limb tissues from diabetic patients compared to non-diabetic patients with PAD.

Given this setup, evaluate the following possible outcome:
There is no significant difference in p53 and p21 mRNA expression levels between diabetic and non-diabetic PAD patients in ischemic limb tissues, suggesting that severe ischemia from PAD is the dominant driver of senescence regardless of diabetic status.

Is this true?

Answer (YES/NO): NO